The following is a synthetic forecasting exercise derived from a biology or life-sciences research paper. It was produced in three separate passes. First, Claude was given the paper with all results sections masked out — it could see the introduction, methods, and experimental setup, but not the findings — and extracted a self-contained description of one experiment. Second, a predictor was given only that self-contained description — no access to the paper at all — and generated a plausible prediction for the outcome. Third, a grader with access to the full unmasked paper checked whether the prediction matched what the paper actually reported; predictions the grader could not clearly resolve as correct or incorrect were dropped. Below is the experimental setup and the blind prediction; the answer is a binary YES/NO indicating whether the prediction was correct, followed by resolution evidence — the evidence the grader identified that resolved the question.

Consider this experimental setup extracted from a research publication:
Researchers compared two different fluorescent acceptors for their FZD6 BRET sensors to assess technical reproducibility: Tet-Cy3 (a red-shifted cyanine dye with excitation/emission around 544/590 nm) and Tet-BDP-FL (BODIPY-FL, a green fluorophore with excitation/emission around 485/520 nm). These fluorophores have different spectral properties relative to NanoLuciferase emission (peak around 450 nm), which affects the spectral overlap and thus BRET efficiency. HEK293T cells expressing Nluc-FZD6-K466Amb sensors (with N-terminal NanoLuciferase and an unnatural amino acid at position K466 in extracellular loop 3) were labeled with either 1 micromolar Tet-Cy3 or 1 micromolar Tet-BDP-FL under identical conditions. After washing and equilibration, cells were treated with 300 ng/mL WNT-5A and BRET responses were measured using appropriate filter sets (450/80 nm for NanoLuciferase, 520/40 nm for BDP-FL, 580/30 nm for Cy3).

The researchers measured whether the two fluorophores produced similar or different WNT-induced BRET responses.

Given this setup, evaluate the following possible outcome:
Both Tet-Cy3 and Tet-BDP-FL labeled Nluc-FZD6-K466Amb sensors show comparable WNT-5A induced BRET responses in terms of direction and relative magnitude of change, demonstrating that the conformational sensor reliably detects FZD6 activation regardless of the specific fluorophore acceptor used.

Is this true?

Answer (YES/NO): NO